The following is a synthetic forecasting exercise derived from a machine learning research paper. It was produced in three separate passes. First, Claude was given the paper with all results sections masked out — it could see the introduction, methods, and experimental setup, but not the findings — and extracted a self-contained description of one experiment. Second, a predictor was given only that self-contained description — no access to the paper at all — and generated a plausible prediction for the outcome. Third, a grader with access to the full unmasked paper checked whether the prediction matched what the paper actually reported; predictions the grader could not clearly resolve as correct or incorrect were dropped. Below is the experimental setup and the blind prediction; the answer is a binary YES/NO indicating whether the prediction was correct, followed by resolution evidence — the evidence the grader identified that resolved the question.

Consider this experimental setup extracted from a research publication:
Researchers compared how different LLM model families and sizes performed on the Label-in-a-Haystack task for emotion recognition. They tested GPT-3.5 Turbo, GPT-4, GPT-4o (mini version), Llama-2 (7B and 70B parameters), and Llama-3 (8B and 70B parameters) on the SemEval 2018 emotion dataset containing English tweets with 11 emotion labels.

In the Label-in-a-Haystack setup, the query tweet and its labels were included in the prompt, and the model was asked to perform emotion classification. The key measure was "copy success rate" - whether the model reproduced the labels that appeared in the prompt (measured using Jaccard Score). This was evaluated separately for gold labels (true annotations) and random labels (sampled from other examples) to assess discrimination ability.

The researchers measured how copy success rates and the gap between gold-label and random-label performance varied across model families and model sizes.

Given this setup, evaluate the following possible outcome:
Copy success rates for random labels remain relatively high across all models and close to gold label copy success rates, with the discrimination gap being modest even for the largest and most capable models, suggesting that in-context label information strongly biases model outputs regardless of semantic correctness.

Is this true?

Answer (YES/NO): NO